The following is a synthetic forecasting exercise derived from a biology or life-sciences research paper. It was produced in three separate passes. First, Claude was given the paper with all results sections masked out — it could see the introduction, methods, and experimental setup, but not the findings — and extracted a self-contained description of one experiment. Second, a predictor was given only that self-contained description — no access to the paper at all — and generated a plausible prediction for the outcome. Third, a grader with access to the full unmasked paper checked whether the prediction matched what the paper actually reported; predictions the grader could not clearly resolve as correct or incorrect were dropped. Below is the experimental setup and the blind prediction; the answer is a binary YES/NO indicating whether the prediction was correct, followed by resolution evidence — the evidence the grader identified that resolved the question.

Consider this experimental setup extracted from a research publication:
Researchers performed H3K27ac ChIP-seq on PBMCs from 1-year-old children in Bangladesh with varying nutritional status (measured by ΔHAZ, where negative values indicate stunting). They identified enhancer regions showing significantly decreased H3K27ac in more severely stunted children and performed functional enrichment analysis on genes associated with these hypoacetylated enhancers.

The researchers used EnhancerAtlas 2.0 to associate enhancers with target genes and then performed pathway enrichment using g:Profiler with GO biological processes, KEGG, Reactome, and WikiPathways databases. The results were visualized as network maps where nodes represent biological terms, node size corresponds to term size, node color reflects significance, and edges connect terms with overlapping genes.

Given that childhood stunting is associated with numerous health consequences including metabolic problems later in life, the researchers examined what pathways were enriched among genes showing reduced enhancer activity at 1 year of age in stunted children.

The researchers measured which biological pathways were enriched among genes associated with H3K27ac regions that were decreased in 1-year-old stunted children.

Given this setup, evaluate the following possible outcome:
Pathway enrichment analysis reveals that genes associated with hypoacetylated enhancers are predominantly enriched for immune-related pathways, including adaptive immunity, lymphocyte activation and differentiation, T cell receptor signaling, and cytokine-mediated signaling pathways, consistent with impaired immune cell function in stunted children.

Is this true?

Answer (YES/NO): NO